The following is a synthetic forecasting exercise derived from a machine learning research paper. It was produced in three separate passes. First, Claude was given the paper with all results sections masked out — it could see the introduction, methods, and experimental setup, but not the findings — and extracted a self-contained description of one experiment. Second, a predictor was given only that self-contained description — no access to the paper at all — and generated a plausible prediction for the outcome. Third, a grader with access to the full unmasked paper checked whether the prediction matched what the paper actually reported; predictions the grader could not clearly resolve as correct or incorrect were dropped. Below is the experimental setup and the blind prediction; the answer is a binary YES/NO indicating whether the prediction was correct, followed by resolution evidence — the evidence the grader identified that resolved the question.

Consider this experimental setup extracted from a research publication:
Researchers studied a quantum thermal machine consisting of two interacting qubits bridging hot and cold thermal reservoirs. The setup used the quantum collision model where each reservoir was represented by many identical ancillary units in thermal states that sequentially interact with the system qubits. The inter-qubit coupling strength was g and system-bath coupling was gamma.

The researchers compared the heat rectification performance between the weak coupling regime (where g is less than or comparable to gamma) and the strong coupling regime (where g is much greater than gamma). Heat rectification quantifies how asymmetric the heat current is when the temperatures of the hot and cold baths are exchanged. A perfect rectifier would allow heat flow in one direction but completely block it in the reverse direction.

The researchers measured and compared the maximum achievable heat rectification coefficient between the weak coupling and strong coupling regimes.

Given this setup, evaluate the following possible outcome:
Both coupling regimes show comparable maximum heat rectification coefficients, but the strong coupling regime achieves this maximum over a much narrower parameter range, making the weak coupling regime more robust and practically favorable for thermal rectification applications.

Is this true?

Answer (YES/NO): NO